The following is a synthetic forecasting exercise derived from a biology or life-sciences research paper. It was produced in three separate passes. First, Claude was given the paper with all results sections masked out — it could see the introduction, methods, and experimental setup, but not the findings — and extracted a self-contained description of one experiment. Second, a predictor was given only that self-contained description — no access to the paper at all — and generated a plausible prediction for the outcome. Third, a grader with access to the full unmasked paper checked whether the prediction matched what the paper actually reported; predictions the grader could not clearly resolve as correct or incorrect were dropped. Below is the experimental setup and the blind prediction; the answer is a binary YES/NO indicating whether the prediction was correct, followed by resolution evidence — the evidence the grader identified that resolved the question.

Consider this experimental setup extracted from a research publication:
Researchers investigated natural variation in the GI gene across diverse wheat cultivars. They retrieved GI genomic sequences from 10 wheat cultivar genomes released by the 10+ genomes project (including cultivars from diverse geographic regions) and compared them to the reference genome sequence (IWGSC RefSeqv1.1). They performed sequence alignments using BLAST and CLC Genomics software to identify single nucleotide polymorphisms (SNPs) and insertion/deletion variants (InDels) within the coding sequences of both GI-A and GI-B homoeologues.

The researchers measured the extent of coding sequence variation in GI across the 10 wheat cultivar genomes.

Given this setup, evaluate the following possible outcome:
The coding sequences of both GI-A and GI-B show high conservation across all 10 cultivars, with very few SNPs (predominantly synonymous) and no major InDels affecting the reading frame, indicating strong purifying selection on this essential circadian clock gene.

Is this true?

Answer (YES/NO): NO